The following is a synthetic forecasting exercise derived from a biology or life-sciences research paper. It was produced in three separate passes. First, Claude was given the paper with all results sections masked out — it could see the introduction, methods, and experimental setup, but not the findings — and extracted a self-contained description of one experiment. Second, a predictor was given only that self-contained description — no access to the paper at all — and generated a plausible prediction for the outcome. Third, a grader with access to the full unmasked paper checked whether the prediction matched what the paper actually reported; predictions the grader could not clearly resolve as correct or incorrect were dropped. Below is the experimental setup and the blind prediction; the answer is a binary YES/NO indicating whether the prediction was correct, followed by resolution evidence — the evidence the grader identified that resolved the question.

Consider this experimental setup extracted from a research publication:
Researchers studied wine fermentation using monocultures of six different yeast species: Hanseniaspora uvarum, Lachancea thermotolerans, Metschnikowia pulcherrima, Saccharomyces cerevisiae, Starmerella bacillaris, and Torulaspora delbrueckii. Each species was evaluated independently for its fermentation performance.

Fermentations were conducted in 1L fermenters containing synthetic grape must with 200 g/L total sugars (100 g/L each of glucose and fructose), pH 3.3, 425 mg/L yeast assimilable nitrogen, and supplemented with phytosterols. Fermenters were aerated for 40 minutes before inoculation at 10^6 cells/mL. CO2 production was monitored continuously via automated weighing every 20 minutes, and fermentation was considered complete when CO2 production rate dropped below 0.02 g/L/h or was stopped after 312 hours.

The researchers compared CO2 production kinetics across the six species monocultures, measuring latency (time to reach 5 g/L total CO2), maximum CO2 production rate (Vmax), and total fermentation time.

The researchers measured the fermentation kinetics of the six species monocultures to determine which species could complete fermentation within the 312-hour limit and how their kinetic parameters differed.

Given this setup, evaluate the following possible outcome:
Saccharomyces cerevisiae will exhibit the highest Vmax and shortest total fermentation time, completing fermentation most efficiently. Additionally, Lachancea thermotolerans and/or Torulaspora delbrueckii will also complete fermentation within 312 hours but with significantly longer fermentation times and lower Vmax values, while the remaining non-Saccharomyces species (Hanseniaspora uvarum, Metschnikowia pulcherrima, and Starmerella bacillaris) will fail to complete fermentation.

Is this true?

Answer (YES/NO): NO